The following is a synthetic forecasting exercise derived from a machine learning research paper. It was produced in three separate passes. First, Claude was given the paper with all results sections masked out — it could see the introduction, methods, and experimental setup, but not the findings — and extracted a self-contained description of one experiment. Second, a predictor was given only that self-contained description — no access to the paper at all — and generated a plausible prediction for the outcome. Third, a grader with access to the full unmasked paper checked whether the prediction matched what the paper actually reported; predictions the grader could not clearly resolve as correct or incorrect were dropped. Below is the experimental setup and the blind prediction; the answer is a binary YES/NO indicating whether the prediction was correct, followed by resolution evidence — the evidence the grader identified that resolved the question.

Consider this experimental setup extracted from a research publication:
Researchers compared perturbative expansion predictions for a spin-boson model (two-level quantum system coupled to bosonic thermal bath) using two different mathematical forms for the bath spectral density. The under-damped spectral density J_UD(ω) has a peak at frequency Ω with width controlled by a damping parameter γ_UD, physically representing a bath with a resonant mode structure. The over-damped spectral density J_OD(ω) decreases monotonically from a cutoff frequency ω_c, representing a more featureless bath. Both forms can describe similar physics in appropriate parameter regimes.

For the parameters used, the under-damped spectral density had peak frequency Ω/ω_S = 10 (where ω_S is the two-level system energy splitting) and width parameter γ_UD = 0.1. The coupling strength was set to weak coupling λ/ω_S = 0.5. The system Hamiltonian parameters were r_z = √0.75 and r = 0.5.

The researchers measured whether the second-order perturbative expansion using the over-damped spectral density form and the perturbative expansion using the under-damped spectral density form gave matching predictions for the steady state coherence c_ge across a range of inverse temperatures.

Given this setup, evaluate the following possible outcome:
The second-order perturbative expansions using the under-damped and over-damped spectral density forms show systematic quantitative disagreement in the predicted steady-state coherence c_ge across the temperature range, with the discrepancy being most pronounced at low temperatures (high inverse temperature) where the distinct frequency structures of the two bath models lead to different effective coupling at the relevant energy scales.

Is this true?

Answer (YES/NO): NO